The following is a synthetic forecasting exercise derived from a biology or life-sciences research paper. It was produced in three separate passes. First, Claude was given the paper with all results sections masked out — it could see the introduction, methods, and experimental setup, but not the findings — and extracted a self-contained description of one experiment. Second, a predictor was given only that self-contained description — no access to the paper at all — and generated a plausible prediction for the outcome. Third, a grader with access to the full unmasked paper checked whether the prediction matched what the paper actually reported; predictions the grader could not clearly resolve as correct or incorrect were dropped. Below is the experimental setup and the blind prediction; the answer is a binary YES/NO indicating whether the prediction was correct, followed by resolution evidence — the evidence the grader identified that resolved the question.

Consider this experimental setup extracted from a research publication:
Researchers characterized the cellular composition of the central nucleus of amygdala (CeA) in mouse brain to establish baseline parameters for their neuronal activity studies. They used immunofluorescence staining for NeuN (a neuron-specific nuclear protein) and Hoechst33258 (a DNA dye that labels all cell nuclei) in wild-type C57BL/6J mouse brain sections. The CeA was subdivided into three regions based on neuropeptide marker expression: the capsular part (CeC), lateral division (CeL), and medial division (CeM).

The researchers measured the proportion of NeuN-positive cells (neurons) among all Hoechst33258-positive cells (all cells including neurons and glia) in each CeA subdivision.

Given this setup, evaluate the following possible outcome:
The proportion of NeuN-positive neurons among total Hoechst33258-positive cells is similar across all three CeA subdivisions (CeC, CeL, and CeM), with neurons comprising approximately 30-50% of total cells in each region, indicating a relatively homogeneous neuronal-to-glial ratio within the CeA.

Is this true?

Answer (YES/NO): YES